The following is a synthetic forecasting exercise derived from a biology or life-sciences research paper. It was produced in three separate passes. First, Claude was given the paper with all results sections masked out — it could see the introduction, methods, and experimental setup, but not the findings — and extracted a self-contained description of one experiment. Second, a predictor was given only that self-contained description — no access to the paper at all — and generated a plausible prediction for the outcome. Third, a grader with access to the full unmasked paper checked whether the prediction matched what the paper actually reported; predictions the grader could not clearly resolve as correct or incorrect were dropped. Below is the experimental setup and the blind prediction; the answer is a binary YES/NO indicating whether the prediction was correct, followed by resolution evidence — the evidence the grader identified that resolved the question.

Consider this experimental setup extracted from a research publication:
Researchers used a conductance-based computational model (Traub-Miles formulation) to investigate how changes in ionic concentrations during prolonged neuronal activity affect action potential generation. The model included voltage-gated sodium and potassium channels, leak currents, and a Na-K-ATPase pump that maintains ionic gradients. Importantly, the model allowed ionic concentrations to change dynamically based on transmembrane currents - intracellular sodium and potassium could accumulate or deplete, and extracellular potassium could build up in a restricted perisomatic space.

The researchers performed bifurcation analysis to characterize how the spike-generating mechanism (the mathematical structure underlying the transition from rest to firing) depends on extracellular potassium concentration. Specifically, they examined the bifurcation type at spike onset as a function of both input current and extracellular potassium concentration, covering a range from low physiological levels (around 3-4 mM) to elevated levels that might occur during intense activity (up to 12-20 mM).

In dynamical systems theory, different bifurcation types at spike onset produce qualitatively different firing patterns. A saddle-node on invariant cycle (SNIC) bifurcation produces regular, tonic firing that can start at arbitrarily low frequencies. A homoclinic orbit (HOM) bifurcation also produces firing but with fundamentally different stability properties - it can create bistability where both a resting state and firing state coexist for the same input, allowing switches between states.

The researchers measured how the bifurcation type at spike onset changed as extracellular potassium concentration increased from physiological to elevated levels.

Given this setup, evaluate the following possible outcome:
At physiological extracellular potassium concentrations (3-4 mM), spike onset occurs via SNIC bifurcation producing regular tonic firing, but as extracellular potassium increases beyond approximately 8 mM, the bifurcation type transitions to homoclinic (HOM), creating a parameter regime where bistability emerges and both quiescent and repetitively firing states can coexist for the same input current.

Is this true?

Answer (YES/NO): NO